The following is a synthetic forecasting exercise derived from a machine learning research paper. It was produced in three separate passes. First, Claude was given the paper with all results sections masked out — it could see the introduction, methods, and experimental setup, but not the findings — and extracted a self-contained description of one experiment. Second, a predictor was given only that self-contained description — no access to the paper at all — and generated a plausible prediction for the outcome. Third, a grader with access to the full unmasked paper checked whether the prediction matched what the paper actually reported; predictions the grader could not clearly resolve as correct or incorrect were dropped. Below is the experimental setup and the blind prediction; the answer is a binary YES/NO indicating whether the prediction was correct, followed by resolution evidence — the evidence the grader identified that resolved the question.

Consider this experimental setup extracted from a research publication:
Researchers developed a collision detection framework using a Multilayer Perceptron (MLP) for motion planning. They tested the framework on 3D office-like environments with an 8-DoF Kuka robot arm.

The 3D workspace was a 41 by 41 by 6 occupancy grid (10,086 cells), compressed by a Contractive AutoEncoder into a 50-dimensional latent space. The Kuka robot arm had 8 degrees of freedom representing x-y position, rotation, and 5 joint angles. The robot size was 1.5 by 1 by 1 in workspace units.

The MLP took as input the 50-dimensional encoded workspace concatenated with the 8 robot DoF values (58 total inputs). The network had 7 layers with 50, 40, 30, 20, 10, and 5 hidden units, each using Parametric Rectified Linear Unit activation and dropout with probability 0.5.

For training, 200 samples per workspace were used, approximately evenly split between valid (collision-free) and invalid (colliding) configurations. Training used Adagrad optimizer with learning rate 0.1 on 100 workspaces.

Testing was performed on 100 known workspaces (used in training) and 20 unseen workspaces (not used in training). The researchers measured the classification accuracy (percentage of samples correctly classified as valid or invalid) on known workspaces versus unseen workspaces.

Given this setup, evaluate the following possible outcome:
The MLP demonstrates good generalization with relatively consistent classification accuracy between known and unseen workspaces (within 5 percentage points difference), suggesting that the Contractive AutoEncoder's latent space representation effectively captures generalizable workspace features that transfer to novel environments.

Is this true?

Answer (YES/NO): YES